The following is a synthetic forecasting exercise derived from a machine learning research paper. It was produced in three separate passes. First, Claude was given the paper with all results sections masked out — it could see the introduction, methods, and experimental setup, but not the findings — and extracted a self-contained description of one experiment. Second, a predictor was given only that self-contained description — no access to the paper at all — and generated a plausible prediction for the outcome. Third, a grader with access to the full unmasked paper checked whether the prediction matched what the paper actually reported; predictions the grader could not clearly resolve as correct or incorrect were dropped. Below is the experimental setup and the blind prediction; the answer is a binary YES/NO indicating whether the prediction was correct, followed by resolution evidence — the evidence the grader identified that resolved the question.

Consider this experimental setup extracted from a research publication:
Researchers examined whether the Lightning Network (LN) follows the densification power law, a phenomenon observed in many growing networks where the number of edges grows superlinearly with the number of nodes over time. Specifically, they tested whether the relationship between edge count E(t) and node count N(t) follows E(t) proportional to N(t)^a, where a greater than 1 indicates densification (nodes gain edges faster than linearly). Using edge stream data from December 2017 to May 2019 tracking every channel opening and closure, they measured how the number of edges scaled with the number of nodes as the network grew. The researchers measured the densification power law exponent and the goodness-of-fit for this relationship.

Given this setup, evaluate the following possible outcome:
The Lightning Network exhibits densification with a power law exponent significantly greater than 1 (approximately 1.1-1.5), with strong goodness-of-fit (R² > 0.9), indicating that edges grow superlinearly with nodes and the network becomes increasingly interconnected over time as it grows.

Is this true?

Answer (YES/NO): NO